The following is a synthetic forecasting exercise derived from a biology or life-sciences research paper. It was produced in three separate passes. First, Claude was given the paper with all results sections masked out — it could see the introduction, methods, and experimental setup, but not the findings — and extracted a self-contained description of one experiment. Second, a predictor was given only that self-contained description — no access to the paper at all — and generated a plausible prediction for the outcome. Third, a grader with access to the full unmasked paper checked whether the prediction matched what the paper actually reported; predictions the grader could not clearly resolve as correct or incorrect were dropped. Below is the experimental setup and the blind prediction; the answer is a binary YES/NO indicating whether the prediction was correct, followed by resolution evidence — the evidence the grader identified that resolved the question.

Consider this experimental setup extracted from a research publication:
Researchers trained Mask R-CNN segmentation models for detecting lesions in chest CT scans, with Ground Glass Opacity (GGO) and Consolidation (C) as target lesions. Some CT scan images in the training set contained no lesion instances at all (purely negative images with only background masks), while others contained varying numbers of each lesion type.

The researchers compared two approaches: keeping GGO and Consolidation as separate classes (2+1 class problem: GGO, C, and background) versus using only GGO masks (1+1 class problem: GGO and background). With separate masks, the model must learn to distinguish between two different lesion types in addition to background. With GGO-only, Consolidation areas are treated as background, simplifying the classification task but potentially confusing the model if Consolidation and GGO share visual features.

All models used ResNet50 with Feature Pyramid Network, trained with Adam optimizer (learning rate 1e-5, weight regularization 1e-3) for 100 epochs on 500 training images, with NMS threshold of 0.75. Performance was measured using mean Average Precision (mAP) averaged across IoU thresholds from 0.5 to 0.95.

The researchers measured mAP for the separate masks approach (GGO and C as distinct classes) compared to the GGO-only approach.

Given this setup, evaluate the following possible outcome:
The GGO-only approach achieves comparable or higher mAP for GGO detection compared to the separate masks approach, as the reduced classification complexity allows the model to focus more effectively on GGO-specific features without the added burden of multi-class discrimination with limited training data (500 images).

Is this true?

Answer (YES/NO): NO